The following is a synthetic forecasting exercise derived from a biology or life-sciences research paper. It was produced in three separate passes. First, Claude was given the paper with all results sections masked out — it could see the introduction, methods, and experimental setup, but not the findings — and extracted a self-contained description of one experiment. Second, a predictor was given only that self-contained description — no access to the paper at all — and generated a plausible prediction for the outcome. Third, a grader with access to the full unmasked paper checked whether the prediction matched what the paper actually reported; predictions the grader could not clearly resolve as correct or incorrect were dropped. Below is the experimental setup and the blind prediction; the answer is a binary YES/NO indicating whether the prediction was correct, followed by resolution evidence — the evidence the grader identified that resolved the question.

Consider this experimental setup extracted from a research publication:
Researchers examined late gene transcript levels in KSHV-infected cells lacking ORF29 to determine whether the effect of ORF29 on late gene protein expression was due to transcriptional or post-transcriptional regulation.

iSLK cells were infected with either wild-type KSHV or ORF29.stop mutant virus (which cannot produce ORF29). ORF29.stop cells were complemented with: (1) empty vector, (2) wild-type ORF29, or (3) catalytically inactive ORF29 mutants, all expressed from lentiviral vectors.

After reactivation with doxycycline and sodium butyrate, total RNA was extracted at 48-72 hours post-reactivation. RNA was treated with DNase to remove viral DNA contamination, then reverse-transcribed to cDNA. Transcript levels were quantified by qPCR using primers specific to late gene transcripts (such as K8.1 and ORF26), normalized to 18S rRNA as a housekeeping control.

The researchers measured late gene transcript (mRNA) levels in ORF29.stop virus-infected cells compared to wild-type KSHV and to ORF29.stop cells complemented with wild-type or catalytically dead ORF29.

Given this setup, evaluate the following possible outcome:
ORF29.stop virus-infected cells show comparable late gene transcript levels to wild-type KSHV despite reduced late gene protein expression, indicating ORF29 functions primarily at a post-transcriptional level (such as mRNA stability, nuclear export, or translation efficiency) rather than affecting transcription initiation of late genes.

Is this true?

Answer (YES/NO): NO